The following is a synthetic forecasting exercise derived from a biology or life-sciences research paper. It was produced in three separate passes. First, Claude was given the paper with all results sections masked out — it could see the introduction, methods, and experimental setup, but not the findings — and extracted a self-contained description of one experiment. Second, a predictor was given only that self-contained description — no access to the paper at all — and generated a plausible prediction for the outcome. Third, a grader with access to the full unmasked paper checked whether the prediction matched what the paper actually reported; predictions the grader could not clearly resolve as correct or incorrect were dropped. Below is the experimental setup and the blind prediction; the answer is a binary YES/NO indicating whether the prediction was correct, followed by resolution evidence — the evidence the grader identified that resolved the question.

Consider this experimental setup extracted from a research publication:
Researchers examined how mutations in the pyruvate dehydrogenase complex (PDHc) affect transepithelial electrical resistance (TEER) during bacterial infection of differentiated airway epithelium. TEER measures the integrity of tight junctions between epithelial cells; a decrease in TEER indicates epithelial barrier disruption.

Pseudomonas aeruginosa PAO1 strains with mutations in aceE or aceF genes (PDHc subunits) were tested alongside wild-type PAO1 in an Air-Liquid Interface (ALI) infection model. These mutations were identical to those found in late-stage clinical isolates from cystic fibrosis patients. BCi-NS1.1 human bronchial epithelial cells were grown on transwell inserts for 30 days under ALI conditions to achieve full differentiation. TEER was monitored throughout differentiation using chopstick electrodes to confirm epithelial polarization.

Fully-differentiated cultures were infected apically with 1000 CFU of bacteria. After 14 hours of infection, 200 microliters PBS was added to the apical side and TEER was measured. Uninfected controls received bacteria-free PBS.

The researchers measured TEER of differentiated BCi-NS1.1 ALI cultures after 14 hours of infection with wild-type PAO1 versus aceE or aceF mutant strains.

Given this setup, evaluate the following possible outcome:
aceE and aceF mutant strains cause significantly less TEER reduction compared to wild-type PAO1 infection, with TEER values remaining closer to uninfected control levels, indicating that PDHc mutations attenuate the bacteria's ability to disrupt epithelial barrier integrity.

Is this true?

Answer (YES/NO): NO